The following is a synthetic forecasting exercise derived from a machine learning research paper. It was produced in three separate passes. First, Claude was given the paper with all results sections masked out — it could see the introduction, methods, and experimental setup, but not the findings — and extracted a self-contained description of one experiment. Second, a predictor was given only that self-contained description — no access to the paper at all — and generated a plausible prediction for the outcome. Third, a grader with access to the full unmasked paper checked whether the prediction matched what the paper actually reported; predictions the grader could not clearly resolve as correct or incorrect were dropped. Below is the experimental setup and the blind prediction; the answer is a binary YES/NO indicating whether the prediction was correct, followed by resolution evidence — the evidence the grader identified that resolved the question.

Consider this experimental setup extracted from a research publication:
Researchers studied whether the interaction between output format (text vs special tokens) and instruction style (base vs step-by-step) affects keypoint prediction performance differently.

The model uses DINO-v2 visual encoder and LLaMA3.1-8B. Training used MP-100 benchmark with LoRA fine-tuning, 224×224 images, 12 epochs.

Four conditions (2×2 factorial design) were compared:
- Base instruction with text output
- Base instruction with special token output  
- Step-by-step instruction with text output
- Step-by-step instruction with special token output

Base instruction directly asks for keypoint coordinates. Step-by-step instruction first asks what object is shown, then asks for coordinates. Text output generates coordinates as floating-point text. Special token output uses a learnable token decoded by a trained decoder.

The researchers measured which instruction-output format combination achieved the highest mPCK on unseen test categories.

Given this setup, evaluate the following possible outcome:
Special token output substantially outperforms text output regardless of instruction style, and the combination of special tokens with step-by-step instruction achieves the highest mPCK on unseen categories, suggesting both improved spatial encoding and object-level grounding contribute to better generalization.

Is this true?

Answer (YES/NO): NO